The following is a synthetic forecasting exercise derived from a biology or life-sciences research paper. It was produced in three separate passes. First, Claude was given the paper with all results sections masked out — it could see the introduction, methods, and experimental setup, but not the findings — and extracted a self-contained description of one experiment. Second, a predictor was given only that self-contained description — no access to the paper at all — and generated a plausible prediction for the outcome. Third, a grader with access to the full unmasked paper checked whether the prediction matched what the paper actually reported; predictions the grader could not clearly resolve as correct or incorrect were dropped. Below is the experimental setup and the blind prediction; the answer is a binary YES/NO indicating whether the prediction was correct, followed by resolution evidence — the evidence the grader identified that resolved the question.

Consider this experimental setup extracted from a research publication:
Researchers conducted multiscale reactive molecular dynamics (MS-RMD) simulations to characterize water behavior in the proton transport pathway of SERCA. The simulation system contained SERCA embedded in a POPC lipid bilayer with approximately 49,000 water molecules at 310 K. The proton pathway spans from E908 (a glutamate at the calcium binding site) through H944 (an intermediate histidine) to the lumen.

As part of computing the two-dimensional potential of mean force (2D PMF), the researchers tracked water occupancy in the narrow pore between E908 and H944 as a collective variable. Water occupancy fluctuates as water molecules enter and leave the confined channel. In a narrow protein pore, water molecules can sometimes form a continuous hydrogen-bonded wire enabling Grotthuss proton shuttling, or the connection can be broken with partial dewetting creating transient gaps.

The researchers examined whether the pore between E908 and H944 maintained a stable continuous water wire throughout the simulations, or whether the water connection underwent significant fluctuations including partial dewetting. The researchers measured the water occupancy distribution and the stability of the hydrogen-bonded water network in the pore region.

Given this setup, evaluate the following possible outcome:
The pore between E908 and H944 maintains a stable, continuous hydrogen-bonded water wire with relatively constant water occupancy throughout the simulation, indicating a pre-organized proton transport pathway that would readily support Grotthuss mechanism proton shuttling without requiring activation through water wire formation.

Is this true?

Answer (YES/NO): NO